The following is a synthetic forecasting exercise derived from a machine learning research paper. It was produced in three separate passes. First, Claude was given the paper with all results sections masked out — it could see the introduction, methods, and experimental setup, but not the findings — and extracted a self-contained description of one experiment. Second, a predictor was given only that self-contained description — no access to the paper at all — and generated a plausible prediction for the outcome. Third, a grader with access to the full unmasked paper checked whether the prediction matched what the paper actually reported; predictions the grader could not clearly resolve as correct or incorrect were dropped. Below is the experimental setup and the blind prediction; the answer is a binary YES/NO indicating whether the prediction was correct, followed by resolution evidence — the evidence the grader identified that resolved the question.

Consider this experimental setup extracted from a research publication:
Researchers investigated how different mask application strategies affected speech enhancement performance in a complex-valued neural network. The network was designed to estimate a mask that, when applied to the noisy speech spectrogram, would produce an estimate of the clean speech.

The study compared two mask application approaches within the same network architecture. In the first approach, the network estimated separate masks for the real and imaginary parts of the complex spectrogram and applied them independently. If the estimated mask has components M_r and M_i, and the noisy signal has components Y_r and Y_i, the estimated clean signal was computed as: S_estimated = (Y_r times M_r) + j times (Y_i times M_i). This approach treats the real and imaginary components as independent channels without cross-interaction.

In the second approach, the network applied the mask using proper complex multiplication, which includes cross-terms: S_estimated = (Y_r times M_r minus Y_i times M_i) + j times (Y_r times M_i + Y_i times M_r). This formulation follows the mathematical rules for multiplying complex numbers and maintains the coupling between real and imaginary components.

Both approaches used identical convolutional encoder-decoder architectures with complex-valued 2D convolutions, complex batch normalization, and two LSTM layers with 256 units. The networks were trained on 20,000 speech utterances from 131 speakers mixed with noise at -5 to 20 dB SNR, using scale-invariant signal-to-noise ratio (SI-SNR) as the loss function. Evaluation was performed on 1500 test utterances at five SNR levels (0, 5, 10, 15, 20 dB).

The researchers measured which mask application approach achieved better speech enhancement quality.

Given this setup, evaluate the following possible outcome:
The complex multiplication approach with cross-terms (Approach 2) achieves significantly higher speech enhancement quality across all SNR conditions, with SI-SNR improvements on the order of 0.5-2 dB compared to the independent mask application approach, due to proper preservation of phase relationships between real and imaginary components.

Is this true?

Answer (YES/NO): NO